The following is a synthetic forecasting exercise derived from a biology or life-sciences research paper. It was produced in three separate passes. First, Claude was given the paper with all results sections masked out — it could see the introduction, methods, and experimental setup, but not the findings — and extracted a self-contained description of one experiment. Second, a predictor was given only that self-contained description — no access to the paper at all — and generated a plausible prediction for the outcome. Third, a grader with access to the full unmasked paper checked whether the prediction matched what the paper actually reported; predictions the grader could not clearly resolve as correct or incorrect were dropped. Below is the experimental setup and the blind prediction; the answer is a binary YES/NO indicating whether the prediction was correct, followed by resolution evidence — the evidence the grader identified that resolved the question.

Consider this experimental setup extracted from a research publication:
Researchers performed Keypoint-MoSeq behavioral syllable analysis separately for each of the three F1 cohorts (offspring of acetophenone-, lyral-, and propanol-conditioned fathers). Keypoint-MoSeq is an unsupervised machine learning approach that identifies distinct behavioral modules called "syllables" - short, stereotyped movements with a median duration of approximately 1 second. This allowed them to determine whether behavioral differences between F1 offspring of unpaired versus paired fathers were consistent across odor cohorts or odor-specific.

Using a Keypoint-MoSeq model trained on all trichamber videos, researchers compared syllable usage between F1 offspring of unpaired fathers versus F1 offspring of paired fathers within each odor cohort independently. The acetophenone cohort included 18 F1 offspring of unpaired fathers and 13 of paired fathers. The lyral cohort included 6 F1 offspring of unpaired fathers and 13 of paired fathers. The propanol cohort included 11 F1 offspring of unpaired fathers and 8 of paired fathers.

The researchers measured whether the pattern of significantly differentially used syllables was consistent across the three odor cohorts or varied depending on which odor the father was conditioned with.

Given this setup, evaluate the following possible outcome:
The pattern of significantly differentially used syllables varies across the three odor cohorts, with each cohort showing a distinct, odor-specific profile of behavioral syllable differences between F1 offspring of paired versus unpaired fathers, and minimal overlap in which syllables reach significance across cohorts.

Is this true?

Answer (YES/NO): YES